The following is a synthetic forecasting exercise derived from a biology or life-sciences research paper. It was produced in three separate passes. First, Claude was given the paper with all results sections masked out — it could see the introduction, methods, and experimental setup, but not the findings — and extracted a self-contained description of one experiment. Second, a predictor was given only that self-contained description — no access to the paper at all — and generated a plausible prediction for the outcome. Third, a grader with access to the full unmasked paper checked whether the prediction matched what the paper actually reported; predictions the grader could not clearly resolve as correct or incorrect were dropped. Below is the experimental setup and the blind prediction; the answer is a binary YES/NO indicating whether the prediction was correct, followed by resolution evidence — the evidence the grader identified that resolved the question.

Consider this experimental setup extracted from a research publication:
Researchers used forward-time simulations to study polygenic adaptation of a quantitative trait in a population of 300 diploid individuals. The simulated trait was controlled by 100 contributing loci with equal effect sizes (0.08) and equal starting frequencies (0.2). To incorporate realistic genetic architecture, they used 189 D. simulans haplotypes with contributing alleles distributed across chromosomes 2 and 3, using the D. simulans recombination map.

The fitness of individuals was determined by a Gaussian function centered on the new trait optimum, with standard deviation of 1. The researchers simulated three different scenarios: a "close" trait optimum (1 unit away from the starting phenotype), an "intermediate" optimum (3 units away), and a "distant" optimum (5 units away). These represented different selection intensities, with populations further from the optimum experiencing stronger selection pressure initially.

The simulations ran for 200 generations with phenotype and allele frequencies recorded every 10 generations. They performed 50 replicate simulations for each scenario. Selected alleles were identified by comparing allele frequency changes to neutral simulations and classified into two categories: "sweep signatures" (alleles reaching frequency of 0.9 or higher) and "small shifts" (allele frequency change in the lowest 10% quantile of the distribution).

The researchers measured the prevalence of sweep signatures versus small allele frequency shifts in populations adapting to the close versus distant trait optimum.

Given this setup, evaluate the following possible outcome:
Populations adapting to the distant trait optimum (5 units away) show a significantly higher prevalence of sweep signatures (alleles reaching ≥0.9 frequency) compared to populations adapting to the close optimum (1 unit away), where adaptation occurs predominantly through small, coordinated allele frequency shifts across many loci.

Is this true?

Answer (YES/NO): YES